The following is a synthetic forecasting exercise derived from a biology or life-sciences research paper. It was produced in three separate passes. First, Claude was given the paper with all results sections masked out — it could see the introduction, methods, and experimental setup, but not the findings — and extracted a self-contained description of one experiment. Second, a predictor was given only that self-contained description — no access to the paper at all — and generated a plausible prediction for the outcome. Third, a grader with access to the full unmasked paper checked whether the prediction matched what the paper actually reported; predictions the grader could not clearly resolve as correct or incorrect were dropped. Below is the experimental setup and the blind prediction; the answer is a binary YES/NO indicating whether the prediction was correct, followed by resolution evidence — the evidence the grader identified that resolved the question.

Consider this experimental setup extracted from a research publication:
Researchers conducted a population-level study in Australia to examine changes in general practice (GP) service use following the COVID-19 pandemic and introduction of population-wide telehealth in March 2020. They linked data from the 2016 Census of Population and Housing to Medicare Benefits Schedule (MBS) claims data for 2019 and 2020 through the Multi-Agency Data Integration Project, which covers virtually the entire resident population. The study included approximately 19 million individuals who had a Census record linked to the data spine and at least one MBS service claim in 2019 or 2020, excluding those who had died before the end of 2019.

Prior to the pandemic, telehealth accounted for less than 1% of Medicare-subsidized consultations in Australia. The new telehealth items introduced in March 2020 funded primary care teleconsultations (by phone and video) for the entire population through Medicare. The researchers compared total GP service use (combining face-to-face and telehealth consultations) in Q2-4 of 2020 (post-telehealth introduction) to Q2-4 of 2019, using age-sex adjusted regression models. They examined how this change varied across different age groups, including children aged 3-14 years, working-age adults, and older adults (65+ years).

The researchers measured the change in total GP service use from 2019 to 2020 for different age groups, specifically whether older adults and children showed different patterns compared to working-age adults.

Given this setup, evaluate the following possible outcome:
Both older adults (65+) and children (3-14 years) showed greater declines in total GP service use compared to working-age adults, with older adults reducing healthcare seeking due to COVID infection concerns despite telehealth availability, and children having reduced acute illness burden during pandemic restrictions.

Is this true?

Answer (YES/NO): YES